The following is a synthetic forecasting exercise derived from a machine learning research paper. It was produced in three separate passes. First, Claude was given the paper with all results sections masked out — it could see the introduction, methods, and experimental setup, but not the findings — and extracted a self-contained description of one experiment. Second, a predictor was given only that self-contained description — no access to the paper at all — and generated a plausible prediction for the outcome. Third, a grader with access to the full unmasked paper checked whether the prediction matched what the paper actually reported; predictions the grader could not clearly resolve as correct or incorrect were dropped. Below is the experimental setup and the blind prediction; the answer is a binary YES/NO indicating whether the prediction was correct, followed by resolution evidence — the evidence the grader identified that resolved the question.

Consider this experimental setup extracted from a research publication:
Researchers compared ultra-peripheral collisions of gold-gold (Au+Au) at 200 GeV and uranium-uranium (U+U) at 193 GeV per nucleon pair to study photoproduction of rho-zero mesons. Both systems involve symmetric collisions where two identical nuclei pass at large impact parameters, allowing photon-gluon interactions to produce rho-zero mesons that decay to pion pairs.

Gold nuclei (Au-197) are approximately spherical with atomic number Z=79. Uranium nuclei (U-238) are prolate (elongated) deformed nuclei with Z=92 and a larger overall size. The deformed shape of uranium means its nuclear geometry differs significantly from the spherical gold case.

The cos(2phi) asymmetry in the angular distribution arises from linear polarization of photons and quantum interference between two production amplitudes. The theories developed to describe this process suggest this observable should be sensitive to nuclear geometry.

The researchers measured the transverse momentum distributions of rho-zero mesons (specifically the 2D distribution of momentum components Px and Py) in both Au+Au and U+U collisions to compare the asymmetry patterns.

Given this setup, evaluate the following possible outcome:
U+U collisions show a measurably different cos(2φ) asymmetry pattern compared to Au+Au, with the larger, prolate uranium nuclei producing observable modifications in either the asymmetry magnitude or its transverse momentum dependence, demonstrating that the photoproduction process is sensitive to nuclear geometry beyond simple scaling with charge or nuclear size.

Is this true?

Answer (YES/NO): YES